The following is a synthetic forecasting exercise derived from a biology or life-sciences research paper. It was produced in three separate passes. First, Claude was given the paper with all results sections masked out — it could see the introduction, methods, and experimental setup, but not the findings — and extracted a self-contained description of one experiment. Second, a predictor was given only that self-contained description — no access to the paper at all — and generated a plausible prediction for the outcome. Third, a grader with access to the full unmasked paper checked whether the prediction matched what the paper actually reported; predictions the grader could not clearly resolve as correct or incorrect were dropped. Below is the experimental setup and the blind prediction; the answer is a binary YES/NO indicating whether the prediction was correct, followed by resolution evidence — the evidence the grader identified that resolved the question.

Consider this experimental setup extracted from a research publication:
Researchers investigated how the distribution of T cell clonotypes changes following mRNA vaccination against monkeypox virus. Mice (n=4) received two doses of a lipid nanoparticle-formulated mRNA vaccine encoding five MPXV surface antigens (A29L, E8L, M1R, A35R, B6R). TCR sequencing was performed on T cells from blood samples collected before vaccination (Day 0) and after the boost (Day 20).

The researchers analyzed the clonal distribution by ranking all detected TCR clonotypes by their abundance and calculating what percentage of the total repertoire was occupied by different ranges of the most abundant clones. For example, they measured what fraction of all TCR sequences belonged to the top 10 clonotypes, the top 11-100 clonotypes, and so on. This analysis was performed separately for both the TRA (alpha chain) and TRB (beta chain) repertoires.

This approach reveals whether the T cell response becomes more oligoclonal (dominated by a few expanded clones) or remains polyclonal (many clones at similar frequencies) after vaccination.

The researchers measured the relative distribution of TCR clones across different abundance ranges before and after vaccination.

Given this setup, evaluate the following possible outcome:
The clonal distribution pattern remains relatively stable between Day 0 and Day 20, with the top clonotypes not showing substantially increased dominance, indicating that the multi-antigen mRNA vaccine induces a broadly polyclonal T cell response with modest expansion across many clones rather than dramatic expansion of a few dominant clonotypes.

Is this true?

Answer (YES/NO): NO